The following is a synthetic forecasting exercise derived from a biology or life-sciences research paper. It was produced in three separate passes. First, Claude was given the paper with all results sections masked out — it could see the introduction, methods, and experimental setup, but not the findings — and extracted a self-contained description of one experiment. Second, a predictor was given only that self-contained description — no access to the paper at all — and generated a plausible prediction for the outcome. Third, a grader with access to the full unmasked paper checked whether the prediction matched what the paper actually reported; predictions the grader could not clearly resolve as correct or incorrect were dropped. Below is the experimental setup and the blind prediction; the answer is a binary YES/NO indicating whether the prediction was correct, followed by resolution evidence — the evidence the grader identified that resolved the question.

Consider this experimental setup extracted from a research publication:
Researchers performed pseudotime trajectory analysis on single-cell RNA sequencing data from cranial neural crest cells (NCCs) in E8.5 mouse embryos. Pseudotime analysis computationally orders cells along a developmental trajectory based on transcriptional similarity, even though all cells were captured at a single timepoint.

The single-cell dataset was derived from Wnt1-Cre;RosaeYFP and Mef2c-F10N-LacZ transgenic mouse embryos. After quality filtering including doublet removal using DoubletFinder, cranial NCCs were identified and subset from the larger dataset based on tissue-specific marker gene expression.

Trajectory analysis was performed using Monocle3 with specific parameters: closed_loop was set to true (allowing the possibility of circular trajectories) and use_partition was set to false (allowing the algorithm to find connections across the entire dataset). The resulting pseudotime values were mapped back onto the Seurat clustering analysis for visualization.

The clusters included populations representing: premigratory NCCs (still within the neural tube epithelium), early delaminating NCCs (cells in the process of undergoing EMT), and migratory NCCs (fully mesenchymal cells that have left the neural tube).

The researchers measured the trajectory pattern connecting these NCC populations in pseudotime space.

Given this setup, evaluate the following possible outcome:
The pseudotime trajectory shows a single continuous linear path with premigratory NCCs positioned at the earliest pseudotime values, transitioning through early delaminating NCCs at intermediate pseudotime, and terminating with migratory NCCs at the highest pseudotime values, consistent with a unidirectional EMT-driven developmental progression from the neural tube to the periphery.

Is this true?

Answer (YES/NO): NO